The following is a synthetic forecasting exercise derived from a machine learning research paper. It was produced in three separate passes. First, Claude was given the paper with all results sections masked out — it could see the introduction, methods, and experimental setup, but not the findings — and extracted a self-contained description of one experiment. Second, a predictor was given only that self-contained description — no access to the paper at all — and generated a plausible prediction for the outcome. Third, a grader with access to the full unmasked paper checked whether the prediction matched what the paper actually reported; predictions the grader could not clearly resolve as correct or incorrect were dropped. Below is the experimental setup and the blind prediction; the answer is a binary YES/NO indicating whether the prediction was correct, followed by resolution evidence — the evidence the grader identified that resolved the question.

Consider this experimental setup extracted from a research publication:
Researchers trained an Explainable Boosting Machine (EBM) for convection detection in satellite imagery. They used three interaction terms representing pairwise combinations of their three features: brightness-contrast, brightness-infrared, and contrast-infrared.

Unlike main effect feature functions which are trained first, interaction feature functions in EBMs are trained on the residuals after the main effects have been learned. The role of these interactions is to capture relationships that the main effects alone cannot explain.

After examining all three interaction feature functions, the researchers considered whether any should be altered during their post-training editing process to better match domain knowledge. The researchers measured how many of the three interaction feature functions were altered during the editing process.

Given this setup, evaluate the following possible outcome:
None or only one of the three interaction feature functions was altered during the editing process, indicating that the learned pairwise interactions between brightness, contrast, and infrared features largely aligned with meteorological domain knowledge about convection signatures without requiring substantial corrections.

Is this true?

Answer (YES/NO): YES